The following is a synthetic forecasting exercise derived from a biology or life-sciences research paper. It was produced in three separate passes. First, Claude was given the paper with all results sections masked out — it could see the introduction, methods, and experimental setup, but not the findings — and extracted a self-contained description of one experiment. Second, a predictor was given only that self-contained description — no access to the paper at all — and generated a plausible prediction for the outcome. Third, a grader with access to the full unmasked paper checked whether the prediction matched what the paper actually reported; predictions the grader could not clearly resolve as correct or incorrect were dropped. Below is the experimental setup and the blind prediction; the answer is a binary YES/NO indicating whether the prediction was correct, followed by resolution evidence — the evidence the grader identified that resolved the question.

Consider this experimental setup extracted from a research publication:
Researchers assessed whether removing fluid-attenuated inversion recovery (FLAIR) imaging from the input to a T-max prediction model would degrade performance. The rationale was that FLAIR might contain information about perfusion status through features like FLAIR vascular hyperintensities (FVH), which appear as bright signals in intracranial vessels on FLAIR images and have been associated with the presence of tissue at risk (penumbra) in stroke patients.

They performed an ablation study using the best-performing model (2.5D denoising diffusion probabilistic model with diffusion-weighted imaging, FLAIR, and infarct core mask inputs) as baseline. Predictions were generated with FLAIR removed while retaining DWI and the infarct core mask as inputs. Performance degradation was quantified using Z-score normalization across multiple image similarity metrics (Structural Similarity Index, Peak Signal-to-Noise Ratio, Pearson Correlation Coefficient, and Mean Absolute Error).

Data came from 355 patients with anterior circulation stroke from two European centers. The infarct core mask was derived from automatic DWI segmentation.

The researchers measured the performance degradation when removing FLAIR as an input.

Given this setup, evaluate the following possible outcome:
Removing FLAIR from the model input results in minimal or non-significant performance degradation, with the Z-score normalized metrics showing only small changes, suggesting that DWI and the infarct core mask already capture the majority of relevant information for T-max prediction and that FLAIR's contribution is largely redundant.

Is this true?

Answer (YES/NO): NO